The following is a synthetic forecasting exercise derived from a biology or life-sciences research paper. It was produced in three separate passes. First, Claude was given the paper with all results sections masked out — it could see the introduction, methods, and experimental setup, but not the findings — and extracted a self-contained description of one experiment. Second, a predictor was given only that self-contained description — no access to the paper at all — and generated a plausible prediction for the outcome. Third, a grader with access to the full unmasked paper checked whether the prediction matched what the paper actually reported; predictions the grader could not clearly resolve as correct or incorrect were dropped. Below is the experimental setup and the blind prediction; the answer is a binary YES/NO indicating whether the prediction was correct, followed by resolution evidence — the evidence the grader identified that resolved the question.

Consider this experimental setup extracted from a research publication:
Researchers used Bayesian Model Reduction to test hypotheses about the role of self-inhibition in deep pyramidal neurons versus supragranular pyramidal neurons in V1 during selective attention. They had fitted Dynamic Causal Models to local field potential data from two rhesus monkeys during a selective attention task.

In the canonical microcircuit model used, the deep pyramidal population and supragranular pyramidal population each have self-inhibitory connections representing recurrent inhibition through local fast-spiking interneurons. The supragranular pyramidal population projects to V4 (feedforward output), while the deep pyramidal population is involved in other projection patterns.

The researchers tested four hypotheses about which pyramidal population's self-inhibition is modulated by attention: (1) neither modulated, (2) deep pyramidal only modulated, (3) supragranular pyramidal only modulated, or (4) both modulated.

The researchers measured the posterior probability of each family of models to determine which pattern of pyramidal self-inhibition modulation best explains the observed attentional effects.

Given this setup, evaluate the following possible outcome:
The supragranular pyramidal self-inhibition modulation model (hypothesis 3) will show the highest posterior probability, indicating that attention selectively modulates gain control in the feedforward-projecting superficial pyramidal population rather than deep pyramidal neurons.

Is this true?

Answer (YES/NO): YES